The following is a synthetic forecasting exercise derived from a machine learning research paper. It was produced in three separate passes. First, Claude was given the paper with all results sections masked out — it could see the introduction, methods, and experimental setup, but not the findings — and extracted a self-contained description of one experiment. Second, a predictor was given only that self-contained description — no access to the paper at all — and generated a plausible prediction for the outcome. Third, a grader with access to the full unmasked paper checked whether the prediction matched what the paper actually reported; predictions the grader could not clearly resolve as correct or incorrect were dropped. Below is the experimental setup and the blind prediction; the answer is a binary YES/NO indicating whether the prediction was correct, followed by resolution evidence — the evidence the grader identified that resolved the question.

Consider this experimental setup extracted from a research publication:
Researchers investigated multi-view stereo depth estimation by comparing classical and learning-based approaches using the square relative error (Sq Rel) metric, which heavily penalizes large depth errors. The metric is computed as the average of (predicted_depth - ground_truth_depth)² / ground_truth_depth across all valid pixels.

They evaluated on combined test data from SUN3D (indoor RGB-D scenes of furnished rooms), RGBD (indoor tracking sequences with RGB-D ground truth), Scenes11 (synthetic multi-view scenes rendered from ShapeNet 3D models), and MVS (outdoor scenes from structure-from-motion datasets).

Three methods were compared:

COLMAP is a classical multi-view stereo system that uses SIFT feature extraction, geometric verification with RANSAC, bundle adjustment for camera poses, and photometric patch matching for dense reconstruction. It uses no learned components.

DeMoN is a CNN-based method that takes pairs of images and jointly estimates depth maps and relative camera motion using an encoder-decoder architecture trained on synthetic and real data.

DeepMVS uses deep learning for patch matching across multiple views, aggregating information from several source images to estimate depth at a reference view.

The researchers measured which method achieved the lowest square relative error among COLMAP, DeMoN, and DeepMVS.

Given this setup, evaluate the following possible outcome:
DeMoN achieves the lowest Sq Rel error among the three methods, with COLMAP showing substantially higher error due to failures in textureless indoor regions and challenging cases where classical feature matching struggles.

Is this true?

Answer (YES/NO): NO